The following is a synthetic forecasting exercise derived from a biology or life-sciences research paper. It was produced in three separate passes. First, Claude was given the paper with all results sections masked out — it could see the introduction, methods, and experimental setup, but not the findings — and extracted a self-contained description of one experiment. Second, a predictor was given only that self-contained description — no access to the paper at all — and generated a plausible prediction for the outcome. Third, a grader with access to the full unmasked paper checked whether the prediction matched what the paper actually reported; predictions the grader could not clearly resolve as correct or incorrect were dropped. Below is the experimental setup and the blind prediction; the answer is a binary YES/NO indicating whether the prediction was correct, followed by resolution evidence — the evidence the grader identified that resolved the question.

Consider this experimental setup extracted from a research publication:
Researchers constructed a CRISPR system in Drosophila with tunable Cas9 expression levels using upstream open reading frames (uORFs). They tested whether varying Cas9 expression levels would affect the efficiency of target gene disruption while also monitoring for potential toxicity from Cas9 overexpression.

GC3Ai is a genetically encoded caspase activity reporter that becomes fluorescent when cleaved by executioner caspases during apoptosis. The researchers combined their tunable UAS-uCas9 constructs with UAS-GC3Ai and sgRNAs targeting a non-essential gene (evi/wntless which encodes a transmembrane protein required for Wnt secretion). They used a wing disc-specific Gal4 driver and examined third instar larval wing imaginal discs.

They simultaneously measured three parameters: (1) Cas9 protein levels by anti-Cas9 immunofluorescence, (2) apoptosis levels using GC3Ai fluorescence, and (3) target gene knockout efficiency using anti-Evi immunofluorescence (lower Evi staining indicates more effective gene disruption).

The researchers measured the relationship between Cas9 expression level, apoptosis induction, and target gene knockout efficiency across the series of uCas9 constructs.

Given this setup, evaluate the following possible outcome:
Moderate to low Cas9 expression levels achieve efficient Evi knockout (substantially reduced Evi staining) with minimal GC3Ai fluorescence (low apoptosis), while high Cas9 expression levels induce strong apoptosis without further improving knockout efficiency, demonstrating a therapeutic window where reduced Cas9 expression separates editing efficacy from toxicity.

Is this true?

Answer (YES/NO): YES